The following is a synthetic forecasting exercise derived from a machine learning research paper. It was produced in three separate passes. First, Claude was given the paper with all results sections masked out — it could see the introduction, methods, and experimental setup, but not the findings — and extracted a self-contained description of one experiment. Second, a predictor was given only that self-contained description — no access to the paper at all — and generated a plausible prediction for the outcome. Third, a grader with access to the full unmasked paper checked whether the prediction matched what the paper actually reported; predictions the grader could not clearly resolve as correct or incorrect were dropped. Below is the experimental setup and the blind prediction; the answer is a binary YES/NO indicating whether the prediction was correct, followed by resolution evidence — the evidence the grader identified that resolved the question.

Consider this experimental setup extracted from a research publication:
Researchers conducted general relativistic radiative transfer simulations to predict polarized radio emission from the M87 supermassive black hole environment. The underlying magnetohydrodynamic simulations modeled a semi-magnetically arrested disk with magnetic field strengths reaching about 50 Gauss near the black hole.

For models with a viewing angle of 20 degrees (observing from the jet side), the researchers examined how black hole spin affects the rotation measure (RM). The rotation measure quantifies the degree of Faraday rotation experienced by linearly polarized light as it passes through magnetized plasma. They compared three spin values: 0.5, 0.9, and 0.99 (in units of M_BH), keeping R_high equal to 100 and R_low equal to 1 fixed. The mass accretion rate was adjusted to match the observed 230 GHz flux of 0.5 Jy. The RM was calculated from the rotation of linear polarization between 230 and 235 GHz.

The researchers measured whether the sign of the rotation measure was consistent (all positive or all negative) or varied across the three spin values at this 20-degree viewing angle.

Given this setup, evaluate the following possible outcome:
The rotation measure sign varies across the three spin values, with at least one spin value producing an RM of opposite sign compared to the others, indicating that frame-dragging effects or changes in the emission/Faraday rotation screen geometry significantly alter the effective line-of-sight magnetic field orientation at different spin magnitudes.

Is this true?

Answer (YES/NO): YES